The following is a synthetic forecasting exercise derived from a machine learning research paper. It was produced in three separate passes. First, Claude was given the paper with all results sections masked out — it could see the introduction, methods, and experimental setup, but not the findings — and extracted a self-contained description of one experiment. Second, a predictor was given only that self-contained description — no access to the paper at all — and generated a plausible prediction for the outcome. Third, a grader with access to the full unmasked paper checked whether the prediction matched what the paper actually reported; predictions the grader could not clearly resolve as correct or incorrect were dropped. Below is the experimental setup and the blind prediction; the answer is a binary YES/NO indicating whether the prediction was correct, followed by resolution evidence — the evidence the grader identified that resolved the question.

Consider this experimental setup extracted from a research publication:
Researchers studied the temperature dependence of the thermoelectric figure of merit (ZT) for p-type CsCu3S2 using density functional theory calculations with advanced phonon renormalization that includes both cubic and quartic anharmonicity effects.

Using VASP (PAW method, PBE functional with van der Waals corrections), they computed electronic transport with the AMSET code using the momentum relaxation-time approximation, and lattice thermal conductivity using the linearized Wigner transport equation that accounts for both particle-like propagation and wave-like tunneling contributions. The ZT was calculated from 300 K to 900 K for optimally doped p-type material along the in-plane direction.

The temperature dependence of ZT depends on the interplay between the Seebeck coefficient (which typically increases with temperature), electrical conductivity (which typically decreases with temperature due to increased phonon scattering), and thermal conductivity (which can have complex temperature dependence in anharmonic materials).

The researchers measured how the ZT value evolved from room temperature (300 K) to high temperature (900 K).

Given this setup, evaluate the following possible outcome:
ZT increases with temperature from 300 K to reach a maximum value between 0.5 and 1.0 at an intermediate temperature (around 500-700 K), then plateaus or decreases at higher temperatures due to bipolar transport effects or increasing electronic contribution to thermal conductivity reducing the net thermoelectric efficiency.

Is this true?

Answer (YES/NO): NO